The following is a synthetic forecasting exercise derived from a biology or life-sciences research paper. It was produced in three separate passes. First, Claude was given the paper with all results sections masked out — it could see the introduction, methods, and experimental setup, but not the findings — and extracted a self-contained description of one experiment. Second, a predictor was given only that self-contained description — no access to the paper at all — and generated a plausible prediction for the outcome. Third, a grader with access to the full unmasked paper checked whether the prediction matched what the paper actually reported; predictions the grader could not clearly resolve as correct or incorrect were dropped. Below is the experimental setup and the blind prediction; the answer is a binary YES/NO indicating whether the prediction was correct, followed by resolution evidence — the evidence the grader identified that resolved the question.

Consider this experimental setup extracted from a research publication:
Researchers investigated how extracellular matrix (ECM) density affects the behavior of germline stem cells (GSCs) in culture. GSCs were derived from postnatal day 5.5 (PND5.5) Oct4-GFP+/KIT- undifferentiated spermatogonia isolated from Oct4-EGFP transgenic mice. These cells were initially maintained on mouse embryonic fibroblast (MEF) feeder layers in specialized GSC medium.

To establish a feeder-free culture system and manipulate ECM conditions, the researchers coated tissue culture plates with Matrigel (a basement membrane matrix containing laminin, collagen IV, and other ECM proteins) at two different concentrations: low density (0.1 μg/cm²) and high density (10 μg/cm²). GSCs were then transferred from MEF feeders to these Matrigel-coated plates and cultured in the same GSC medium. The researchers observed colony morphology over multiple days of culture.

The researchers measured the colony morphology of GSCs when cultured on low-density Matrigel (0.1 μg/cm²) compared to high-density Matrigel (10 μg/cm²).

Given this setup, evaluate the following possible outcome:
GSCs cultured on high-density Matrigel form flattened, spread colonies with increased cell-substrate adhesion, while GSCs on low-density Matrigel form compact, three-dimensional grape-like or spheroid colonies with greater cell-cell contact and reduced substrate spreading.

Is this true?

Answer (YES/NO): YES